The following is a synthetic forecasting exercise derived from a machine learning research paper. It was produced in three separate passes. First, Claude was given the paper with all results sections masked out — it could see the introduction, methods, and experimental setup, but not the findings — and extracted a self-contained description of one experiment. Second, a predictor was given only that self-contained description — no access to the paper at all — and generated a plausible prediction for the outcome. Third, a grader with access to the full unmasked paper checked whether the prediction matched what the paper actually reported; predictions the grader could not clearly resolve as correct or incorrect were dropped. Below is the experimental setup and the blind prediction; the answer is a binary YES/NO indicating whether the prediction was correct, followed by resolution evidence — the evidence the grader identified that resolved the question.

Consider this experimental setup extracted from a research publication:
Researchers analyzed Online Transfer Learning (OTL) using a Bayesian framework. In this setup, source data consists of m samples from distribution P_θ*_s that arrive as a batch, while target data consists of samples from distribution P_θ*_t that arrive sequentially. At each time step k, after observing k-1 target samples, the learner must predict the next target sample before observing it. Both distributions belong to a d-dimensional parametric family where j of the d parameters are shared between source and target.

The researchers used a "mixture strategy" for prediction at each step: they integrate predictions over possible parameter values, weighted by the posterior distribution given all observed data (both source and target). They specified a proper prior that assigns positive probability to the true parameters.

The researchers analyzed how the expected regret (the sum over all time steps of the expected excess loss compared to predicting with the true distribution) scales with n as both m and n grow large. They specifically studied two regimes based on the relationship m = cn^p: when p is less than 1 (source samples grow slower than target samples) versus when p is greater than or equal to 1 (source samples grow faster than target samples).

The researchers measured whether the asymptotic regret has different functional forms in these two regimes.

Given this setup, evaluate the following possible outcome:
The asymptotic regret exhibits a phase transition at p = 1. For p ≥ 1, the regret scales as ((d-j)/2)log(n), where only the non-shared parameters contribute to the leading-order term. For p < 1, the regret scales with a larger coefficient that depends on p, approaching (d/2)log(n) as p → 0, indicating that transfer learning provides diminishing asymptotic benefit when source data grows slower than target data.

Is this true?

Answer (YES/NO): NO